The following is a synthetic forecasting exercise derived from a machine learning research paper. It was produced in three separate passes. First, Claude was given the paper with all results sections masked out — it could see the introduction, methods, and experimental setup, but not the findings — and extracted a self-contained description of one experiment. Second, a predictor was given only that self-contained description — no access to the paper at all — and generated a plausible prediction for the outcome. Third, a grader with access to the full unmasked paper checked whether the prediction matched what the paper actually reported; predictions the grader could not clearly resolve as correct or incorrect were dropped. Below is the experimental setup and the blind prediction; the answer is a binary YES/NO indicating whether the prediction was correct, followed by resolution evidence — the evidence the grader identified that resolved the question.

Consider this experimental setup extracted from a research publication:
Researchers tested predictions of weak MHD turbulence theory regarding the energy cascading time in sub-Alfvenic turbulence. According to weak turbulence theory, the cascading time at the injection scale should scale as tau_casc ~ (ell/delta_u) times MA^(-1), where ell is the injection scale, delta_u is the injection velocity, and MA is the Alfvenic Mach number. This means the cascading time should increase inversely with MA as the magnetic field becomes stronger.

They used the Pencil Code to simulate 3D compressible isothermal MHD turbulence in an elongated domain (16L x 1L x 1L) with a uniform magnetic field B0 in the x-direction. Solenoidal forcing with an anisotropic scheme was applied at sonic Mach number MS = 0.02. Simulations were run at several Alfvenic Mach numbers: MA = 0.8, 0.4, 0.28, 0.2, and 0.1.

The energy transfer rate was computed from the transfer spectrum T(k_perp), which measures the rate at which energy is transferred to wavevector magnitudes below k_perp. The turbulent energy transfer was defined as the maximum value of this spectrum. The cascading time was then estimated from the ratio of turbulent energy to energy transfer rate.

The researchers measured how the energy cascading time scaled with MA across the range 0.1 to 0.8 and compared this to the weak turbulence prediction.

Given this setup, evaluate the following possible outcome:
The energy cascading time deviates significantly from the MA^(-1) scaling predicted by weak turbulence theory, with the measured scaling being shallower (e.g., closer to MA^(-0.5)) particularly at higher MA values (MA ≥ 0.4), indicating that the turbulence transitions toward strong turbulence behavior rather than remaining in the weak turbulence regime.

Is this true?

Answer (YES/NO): NO